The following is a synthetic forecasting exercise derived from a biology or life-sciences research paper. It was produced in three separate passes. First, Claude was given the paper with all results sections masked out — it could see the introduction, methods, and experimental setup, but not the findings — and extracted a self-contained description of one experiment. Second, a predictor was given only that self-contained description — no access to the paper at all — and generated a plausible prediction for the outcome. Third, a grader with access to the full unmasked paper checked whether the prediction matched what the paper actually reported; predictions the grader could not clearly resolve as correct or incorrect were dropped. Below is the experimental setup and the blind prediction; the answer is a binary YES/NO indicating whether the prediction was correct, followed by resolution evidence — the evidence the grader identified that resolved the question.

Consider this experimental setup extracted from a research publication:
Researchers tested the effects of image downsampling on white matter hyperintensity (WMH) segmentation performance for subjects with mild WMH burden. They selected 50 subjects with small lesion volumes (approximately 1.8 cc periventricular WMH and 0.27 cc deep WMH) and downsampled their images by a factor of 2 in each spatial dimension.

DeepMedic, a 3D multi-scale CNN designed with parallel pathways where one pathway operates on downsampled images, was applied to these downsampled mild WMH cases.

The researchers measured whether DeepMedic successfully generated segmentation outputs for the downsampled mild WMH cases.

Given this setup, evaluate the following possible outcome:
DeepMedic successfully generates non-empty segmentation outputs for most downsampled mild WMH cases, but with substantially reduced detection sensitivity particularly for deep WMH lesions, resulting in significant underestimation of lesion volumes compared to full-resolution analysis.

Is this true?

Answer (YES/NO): NO